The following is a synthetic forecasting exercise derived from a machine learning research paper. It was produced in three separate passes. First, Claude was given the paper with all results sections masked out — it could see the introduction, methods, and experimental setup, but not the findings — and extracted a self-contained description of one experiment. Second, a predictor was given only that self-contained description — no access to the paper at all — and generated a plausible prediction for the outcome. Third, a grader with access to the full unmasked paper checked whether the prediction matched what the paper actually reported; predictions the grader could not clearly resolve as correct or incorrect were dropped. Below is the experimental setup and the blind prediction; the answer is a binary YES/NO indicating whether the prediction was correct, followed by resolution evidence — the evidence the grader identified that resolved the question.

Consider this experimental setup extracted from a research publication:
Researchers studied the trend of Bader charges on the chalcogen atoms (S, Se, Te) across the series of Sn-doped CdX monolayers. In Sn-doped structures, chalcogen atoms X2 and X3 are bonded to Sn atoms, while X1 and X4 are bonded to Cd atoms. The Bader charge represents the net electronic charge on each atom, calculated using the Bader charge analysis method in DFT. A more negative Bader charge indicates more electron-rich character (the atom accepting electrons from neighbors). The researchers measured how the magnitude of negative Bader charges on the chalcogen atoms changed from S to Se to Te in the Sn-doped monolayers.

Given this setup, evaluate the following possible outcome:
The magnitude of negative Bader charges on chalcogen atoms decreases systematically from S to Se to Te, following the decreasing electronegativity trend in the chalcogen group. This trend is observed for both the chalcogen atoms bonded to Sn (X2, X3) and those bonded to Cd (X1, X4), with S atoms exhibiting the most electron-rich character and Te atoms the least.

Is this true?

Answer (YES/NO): YES